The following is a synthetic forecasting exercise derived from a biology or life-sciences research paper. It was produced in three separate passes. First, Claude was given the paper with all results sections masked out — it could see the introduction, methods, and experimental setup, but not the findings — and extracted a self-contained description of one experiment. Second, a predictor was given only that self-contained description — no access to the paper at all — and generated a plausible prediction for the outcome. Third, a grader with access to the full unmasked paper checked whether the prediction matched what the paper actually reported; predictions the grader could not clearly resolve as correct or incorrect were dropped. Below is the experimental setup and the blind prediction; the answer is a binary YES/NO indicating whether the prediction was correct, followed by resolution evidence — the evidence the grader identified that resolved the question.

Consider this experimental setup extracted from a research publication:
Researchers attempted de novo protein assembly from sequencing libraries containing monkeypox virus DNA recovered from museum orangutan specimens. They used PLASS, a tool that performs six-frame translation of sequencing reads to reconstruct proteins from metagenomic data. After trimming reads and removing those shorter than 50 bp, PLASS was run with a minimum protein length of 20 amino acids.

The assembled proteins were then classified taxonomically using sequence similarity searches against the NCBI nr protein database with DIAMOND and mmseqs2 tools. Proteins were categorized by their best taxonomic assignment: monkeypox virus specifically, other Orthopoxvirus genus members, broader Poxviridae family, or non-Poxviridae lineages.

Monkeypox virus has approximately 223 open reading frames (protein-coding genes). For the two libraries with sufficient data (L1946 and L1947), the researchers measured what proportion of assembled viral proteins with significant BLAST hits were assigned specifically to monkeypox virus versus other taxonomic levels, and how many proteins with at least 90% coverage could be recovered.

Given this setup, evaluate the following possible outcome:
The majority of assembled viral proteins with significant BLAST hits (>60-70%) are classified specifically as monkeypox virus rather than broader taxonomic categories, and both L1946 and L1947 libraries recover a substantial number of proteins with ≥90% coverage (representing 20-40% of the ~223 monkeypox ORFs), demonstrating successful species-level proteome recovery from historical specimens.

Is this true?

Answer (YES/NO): NO